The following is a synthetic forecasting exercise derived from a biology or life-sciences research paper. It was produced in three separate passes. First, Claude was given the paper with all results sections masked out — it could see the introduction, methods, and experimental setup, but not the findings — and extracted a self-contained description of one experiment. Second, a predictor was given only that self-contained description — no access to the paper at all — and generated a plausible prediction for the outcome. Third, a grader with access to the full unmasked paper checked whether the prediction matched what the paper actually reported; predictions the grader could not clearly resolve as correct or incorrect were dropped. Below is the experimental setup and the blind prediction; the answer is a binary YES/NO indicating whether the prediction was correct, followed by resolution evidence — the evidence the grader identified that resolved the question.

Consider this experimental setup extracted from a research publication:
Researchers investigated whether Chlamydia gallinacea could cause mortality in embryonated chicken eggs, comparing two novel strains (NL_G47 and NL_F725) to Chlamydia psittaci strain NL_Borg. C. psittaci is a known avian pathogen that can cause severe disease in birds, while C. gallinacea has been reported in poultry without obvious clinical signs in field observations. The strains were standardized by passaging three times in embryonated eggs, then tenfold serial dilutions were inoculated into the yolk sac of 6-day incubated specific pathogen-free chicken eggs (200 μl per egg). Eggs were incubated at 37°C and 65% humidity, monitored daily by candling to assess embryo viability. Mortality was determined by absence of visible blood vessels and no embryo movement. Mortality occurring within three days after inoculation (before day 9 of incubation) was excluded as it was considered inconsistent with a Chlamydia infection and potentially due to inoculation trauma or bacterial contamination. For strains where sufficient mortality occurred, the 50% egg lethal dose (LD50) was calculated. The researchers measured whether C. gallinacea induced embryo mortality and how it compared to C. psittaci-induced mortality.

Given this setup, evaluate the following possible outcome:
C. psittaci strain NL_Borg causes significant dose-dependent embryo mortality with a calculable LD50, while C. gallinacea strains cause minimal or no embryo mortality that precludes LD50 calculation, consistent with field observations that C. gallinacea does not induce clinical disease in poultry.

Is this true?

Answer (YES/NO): YES